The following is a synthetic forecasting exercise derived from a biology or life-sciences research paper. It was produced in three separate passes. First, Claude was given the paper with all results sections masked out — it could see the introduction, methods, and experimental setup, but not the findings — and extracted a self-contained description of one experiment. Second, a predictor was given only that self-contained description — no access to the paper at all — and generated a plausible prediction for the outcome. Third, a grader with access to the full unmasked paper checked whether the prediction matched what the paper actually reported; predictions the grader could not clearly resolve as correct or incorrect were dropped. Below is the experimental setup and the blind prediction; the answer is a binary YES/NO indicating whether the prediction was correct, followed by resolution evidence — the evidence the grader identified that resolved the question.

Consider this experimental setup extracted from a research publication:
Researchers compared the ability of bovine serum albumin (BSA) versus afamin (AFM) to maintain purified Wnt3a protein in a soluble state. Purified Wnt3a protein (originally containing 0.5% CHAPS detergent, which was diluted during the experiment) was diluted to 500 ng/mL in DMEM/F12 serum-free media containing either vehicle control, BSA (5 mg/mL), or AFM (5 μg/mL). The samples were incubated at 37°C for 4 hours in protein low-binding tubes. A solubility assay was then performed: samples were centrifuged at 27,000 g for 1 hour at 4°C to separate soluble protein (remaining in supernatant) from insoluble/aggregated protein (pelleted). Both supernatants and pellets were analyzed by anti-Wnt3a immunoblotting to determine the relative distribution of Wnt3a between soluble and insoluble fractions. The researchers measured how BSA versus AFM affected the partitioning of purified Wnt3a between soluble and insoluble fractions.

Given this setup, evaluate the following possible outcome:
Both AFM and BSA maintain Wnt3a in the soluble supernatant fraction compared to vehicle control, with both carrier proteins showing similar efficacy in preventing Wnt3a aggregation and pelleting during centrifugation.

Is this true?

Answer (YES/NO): NO